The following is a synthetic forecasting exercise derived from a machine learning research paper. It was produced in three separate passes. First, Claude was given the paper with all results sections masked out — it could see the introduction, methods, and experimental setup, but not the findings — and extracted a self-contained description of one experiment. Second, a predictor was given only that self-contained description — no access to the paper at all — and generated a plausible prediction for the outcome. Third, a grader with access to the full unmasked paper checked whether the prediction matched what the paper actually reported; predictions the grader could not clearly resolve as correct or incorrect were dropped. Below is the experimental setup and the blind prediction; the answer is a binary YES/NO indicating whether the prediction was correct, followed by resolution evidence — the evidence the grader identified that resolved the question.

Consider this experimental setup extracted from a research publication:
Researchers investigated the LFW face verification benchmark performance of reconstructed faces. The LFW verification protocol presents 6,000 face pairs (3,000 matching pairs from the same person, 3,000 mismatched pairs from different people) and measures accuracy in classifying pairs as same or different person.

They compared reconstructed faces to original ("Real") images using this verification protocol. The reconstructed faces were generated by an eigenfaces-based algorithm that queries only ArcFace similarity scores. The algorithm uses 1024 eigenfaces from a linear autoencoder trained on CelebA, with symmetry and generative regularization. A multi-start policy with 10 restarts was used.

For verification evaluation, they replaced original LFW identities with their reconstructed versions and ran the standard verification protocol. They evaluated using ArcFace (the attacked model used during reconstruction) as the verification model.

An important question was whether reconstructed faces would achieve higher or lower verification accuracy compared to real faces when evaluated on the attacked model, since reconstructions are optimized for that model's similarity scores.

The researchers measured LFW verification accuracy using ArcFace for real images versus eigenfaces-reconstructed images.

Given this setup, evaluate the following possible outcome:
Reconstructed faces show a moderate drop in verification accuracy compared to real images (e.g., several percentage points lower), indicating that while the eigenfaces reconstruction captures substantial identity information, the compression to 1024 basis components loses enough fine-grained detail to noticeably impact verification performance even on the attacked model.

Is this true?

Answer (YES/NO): NO